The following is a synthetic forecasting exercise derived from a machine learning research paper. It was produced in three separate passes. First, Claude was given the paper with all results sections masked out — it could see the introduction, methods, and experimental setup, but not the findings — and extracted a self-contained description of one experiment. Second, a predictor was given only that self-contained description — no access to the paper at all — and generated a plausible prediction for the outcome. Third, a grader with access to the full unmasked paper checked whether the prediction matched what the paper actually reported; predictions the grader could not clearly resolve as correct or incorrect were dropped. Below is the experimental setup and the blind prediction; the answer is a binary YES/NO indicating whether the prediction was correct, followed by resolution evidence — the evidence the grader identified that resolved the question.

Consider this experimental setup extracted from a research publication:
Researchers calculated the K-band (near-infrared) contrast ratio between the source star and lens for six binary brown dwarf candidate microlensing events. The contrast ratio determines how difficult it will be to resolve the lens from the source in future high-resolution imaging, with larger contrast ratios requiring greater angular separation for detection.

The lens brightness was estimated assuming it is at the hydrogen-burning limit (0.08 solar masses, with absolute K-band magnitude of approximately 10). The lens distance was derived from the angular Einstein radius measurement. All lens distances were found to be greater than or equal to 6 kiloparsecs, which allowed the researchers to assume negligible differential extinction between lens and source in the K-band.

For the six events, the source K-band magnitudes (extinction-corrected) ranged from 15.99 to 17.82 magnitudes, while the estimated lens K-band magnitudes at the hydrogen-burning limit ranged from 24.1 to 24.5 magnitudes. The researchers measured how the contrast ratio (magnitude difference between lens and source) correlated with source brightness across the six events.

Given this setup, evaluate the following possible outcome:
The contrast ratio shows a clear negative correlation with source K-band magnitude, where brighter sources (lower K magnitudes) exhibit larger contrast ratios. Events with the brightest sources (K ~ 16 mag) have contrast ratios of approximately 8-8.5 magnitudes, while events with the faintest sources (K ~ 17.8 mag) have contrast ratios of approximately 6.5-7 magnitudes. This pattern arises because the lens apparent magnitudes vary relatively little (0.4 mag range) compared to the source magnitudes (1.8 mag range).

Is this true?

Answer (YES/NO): YES